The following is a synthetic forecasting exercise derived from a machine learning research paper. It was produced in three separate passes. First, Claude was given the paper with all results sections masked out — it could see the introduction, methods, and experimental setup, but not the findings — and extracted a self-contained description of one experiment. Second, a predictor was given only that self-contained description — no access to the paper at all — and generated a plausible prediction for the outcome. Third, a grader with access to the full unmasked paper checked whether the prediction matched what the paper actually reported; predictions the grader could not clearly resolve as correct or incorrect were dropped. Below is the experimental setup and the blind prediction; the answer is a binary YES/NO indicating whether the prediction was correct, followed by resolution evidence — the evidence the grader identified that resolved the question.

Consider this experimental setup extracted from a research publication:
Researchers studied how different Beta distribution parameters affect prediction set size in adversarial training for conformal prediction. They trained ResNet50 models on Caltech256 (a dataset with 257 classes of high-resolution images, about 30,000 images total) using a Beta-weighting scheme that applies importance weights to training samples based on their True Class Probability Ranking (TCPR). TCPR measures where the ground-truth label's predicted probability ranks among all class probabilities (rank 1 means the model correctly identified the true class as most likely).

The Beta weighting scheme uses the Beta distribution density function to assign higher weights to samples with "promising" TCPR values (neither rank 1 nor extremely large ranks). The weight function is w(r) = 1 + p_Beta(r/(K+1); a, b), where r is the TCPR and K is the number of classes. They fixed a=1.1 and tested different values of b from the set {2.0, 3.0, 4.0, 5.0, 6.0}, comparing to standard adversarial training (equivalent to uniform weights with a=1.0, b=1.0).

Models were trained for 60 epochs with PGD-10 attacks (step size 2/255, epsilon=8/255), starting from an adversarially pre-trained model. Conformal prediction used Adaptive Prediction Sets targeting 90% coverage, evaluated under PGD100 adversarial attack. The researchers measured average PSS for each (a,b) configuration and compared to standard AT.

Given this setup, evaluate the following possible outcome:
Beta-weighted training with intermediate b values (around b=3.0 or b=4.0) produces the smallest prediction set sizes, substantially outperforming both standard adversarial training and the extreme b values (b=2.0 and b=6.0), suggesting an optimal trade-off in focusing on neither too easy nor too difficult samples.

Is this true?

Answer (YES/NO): NO